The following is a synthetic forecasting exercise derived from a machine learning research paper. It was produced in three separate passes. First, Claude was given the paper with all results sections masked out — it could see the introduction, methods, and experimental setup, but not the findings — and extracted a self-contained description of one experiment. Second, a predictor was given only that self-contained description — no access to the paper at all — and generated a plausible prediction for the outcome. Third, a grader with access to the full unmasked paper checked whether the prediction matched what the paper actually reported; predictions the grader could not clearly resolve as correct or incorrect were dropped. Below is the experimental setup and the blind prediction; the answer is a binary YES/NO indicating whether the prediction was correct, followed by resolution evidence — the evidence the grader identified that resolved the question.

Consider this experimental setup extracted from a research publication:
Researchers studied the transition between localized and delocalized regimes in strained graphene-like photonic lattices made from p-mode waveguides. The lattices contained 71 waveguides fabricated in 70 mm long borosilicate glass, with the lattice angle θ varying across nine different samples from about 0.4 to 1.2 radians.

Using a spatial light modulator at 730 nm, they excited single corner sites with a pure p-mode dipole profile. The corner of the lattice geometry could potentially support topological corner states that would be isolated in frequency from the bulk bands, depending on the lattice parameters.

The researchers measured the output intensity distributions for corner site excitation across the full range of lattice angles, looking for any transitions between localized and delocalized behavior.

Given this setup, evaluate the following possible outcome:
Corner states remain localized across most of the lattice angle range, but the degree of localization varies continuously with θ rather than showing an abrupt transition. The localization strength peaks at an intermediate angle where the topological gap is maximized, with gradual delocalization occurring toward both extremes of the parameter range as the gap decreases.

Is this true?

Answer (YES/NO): NO